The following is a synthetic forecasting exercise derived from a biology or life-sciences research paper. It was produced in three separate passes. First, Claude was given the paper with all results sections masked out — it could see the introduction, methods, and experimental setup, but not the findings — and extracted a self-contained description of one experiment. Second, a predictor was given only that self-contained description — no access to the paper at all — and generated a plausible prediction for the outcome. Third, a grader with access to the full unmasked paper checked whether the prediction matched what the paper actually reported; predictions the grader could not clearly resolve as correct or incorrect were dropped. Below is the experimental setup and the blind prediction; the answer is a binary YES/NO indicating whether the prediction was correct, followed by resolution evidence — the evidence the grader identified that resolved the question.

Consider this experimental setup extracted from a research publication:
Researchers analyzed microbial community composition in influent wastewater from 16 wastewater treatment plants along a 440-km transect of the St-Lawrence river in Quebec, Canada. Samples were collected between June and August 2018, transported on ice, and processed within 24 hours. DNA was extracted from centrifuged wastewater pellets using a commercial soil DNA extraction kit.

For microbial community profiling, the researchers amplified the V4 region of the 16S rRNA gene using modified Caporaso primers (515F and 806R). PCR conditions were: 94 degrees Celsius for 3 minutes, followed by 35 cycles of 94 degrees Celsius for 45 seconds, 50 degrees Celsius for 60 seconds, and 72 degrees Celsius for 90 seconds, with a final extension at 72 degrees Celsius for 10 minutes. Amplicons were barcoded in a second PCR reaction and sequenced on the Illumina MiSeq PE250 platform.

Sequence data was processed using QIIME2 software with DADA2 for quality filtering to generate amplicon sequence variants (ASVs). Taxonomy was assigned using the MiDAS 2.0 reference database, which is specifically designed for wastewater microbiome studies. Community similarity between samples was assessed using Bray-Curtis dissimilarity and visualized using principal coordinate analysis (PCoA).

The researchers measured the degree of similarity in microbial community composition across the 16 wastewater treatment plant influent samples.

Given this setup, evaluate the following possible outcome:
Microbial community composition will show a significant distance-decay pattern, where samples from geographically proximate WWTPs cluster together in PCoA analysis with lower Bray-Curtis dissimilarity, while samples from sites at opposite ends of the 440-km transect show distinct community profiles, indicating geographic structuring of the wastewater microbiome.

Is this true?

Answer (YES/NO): NO